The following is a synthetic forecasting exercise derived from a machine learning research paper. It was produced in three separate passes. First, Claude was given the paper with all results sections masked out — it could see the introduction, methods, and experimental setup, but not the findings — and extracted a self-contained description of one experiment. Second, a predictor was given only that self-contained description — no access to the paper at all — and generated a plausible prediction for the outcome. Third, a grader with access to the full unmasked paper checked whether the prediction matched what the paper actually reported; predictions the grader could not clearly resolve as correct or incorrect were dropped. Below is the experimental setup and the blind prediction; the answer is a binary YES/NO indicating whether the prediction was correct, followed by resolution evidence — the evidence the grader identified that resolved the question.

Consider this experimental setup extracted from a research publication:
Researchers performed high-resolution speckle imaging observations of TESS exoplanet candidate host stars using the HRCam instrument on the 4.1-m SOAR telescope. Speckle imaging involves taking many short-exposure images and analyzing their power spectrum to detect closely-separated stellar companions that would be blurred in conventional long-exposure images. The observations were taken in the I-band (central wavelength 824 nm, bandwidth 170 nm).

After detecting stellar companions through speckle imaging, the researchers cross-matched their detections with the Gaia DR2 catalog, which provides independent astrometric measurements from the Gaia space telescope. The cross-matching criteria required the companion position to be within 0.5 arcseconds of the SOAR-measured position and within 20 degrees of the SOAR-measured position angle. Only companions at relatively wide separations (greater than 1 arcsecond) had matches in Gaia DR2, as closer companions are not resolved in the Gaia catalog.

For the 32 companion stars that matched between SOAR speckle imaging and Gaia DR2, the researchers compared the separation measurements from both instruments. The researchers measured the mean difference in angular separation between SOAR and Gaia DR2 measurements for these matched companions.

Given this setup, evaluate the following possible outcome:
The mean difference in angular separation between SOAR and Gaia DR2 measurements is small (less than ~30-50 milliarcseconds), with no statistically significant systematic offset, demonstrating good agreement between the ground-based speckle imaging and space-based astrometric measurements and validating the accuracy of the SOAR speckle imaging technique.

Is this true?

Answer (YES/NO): YES